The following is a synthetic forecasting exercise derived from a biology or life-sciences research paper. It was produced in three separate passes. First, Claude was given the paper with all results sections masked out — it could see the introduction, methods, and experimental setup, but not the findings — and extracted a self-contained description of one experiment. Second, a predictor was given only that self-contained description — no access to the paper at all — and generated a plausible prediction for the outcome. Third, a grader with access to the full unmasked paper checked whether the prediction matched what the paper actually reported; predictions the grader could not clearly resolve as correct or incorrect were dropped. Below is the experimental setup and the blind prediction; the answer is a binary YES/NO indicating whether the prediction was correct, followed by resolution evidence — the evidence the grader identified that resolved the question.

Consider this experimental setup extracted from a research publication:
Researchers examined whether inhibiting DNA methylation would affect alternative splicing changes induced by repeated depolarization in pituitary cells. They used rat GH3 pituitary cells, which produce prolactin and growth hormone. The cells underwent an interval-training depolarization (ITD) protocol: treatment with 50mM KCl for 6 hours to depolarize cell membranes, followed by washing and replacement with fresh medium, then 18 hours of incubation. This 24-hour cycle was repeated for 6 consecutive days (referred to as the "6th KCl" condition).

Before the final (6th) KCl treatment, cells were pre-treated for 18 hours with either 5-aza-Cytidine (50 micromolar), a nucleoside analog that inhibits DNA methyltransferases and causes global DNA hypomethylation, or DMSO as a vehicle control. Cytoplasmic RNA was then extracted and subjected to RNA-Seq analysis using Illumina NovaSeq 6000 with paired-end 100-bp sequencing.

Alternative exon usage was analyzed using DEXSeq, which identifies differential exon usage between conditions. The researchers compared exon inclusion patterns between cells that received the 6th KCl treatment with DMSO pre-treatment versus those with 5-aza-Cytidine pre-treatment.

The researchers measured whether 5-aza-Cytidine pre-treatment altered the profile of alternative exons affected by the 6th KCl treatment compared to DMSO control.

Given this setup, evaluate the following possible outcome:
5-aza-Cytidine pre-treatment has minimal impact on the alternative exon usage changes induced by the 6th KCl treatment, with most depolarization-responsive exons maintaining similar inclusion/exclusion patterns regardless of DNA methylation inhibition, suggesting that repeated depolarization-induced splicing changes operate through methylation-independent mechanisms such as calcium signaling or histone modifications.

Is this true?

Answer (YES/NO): NO